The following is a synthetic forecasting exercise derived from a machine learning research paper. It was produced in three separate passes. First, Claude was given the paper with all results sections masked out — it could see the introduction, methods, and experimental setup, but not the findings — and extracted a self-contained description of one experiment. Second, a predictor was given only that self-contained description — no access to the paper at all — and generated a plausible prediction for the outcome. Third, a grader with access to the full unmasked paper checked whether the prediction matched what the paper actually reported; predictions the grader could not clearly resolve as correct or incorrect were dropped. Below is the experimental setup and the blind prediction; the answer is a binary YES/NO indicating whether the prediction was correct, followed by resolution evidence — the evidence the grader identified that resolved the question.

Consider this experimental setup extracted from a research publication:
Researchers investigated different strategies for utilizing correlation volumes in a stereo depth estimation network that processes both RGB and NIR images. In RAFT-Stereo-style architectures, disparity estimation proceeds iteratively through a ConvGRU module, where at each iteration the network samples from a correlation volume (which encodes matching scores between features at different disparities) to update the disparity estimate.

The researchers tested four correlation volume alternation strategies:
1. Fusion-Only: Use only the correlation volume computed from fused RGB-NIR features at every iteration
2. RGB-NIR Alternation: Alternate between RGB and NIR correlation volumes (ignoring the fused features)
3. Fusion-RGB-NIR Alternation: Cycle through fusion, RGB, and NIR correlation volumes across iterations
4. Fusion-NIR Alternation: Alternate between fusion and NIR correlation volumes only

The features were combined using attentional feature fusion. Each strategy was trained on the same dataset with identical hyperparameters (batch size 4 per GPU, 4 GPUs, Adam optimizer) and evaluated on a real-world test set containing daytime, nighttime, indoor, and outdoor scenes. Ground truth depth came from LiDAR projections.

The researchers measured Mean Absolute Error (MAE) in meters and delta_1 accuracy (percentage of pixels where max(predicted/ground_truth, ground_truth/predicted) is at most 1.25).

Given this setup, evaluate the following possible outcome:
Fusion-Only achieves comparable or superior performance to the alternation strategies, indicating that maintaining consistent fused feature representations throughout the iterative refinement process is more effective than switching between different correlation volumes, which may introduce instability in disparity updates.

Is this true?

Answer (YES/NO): NO